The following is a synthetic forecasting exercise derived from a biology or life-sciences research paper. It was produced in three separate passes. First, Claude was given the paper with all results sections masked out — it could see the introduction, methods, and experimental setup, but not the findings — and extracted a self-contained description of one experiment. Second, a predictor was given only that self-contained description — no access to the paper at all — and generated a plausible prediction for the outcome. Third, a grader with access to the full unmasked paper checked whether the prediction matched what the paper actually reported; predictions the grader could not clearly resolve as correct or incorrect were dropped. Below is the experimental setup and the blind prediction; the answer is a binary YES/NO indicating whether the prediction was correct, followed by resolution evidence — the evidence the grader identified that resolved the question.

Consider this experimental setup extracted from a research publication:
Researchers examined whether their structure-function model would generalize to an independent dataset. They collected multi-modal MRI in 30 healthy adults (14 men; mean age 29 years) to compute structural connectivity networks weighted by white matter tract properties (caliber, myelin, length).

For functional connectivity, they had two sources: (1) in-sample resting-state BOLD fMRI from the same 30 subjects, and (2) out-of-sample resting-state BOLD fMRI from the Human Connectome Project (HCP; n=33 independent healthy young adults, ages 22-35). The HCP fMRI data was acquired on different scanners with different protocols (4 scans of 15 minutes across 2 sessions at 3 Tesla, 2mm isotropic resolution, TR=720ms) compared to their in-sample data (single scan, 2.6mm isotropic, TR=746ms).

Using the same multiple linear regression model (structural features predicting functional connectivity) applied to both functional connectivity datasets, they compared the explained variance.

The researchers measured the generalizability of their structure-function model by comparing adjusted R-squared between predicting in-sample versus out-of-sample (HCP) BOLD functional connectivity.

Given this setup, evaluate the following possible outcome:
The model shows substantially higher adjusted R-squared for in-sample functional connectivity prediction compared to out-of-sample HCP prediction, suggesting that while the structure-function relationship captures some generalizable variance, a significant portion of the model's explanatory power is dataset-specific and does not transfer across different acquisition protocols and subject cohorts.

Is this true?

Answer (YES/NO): YES